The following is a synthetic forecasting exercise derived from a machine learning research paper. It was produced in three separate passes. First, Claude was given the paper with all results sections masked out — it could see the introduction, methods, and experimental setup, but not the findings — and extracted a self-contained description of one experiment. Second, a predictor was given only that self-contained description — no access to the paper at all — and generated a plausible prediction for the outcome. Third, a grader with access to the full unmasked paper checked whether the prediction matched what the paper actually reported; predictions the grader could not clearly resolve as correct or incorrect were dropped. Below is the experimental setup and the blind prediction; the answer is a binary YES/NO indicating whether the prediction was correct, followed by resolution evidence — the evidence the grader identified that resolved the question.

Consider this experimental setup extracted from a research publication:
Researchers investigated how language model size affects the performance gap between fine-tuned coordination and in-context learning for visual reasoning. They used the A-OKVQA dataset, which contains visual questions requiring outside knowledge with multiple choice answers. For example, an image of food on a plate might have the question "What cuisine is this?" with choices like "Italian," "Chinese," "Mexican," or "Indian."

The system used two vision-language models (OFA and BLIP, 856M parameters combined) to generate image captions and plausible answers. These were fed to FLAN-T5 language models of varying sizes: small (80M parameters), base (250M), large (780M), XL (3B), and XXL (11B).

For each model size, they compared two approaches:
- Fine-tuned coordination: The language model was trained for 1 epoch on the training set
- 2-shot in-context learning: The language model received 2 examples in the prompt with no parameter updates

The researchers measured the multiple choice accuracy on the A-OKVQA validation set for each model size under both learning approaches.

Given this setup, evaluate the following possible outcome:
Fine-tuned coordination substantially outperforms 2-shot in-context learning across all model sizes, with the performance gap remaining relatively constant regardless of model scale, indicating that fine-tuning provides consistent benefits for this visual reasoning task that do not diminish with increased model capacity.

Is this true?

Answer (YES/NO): NO